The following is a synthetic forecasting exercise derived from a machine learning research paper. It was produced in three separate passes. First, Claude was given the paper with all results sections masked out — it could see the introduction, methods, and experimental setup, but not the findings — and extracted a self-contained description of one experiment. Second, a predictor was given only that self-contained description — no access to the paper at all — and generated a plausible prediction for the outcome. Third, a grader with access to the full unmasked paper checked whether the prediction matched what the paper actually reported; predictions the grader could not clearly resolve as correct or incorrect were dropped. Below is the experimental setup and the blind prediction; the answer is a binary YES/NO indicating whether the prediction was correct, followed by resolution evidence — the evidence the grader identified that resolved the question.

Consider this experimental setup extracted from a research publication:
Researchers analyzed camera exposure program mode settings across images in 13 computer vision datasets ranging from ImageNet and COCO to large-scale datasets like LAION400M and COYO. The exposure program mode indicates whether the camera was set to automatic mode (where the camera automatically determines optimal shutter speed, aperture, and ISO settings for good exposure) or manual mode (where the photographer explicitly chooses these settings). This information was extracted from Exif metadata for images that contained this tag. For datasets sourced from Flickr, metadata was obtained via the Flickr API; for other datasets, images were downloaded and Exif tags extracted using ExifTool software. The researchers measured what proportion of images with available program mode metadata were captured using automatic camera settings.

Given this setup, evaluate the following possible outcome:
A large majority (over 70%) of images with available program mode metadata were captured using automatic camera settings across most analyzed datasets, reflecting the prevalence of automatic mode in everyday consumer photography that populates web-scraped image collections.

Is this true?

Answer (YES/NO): NO